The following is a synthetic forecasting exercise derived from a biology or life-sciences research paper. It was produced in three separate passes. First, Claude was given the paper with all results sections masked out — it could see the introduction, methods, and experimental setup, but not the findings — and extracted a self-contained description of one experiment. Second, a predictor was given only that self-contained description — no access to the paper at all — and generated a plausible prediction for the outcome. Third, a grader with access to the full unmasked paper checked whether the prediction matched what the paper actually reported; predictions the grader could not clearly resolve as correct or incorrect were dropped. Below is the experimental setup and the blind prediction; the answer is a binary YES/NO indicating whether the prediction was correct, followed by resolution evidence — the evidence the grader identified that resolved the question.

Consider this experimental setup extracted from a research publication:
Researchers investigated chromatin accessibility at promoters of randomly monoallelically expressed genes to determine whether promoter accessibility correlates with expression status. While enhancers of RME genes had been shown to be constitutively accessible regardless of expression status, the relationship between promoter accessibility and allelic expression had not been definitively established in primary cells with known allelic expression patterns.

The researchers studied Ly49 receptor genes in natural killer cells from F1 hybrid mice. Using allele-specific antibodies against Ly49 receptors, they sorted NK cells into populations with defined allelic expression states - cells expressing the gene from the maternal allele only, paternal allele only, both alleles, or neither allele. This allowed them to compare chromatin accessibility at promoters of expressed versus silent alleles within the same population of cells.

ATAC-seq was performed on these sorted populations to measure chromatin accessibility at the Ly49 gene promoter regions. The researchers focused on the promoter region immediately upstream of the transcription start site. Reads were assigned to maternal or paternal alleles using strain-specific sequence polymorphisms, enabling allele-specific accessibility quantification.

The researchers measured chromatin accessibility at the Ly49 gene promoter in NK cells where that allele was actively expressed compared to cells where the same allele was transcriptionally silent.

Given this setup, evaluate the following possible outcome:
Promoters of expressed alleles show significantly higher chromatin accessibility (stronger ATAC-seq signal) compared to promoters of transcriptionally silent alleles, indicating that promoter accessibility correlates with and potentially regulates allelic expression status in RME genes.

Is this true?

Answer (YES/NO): YES